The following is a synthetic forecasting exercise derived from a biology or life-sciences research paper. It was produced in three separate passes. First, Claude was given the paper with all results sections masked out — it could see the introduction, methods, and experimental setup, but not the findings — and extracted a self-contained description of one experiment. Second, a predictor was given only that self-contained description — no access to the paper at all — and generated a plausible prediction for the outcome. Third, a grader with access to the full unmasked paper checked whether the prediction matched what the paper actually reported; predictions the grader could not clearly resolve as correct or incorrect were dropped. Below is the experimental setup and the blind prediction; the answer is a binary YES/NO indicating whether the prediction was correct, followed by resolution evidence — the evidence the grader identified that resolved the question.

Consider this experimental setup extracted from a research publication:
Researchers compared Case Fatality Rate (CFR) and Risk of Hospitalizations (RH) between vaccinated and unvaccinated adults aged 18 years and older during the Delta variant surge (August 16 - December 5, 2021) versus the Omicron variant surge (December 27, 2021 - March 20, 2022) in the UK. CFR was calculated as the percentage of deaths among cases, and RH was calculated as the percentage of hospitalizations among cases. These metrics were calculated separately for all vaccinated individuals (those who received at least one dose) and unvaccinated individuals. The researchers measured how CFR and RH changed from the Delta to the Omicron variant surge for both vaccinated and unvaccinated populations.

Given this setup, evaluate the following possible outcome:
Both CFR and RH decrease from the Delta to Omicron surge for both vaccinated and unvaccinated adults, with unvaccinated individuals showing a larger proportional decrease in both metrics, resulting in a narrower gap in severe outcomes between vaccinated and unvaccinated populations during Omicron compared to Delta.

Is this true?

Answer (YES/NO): NO